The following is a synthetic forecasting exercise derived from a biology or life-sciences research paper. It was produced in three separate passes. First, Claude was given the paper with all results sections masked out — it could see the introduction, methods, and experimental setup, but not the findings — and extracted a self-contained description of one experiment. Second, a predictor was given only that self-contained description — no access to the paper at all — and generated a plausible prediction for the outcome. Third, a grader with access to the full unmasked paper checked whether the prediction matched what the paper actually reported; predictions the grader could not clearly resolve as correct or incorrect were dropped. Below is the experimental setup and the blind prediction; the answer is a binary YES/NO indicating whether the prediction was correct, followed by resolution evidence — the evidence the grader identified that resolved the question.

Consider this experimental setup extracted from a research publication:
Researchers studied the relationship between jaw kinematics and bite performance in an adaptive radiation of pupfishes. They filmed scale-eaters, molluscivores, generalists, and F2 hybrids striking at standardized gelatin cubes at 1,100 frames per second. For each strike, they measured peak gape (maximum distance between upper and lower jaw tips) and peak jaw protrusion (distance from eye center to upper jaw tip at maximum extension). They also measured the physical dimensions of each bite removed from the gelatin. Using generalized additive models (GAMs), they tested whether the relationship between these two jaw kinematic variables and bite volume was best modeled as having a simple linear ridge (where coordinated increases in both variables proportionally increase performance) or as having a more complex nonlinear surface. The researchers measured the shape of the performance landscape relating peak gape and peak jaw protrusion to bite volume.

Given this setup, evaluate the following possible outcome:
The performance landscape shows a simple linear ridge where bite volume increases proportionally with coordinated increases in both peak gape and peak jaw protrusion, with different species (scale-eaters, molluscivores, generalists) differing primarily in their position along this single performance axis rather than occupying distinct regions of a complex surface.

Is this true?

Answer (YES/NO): NO